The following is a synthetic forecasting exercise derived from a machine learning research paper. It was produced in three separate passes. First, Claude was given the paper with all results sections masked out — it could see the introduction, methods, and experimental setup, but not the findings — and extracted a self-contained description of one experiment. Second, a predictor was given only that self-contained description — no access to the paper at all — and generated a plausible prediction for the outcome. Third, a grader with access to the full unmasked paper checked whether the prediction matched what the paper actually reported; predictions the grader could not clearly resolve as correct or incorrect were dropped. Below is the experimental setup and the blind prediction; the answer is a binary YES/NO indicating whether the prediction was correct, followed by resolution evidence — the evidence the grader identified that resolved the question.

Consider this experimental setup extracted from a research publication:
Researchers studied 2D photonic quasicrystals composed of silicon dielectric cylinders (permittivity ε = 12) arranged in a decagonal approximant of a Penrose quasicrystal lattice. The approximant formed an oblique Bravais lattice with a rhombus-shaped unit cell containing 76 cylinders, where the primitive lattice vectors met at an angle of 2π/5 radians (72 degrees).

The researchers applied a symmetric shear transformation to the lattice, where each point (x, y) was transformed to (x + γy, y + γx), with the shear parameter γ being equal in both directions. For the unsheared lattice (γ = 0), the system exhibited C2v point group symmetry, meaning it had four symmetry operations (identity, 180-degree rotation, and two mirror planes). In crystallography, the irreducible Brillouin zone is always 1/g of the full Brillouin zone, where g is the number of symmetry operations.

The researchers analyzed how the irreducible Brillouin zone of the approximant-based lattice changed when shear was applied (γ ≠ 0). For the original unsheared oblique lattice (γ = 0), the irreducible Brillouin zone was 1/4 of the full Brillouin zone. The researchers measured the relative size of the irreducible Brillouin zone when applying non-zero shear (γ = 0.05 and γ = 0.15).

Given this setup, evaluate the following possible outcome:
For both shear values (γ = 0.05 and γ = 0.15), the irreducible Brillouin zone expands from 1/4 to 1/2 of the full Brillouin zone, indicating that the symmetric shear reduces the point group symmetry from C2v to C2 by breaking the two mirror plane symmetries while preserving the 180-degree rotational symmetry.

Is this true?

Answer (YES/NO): NO